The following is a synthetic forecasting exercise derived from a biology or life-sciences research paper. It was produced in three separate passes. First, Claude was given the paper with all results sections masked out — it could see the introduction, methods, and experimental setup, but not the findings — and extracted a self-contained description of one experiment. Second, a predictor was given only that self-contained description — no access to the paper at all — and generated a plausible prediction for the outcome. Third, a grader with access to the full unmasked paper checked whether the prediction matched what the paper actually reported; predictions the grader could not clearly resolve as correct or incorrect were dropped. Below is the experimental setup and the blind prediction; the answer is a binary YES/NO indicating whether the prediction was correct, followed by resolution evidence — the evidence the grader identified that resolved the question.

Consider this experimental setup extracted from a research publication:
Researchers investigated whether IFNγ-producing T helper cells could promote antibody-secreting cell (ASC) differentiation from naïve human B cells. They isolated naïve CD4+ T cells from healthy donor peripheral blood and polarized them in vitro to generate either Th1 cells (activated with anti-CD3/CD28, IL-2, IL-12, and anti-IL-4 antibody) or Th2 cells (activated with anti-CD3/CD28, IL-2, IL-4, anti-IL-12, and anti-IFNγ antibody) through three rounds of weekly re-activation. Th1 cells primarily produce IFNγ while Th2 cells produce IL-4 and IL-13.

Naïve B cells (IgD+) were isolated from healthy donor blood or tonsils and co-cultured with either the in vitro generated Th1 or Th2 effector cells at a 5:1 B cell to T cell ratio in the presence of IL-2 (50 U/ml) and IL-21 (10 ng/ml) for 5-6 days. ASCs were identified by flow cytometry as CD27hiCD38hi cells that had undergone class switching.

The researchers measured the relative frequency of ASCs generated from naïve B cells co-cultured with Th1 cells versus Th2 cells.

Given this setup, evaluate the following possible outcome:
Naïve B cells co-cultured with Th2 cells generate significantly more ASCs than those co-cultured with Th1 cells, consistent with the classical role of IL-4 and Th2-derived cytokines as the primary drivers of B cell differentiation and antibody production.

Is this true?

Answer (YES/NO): NO